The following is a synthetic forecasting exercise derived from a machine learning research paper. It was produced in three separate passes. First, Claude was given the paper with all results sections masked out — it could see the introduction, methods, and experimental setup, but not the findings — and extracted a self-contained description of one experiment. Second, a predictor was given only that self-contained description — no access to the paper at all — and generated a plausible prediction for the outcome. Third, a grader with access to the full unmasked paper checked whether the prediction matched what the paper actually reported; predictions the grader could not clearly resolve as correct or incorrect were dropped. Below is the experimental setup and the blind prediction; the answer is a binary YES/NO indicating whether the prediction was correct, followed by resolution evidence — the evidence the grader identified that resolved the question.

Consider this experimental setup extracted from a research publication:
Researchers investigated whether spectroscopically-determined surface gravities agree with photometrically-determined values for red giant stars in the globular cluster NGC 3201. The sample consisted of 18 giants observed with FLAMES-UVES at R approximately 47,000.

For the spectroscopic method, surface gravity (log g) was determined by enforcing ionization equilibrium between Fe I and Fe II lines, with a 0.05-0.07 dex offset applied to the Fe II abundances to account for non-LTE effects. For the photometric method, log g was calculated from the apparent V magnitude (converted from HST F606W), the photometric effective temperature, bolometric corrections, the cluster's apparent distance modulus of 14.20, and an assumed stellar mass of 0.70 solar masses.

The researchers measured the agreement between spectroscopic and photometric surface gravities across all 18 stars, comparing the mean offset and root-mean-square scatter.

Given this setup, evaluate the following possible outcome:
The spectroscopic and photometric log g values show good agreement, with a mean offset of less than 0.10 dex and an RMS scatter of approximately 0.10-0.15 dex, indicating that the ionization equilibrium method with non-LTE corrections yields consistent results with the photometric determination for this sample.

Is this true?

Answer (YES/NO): YES